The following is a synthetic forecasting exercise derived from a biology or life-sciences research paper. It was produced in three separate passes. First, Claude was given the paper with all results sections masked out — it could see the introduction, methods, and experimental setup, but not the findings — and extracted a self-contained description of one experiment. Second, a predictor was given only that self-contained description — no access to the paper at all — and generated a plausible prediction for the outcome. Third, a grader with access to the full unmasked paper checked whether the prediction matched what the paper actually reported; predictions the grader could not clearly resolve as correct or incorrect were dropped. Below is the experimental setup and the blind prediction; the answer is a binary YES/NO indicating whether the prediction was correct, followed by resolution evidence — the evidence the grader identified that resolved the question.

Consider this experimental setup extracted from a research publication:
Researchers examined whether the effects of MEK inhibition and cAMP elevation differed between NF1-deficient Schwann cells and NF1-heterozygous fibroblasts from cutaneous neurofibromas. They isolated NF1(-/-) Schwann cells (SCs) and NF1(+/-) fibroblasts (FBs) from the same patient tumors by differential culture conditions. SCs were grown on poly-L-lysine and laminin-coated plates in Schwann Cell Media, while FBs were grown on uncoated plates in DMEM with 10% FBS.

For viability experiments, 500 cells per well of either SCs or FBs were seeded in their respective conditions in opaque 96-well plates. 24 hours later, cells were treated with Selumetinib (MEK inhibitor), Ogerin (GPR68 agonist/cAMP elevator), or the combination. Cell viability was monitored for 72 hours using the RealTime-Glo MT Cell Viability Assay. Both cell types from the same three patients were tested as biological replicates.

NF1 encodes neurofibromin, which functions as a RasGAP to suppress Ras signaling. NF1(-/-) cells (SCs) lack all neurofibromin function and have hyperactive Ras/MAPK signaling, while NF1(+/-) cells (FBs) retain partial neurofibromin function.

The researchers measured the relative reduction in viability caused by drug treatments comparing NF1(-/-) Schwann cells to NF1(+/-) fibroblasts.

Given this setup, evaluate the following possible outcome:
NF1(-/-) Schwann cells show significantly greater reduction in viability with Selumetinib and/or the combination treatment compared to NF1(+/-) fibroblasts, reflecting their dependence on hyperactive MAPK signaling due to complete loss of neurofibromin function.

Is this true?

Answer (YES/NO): YES